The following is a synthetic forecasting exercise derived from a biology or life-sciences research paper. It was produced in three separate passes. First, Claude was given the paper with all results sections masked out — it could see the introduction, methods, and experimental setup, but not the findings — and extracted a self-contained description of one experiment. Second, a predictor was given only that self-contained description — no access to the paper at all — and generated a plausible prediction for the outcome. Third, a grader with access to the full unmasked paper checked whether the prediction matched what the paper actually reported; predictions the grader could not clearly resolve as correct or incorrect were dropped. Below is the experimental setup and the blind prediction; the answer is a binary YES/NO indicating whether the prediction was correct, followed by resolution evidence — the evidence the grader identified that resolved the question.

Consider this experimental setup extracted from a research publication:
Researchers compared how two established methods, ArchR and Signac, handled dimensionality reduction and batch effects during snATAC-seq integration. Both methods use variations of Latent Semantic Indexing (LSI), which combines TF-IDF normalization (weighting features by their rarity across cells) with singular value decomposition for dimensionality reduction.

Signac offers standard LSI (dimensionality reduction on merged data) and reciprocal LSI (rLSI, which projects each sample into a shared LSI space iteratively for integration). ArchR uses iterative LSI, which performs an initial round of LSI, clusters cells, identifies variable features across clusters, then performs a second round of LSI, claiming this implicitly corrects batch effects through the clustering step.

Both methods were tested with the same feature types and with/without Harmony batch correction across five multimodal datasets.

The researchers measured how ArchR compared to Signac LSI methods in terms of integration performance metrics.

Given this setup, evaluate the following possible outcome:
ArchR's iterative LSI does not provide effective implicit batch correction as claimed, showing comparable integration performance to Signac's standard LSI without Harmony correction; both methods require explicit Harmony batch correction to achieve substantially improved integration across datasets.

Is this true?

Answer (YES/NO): NO